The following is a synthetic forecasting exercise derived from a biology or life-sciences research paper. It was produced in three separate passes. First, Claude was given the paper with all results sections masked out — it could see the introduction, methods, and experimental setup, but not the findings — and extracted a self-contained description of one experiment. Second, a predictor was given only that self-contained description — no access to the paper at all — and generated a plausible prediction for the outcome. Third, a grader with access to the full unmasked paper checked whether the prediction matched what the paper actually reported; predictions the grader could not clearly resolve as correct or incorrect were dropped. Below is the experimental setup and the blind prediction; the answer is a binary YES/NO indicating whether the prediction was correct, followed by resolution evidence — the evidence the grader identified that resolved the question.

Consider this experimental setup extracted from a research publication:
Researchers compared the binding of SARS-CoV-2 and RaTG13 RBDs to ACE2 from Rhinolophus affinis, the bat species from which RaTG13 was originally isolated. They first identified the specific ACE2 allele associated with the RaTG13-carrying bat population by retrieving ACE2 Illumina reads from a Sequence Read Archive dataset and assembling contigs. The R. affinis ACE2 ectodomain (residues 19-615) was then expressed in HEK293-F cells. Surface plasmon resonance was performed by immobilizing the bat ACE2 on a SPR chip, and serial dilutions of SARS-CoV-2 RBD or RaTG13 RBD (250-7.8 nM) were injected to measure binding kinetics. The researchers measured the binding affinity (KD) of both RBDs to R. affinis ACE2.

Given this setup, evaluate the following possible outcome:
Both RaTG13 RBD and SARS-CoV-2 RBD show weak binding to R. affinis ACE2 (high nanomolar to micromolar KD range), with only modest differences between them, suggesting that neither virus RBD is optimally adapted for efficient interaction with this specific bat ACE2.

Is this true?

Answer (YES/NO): NO